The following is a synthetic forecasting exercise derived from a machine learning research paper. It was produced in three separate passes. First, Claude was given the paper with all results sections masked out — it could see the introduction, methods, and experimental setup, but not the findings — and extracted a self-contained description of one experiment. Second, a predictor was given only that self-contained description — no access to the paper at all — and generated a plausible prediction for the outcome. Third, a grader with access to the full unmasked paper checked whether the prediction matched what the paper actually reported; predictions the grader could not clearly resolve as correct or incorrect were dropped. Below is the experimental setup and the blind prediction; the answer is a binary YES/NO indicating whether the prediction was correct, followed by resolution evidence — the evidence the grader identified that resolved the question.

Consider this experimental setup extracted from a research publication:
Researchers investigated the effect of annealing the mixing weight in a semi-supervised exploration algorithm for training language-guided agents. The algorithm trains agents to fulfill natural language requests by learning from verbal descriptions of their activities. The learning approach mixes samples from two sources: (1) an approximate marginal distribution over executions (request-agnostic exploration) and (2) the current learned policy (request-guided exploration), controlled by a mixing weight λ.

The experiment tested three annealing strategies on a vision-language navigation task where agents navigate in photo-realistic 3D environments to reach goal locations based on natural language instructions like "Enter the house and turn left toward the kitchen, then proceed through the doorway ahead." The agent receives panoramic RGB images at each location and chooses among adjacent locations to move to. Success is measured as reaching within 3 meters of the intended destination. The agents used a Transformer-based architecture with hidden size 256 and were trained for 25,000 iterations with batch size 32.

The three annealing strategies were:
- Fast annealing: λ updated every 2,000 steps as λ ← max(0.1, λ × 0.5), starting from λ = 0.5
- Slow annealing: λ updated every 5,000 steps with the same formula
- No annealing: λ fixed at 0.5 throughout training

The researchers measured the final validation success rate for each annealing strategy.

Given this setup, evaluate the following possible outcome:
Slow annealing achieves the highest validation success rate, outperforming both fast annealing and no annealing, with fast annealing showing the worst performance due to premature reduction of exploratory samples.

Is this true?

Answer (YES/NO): YES